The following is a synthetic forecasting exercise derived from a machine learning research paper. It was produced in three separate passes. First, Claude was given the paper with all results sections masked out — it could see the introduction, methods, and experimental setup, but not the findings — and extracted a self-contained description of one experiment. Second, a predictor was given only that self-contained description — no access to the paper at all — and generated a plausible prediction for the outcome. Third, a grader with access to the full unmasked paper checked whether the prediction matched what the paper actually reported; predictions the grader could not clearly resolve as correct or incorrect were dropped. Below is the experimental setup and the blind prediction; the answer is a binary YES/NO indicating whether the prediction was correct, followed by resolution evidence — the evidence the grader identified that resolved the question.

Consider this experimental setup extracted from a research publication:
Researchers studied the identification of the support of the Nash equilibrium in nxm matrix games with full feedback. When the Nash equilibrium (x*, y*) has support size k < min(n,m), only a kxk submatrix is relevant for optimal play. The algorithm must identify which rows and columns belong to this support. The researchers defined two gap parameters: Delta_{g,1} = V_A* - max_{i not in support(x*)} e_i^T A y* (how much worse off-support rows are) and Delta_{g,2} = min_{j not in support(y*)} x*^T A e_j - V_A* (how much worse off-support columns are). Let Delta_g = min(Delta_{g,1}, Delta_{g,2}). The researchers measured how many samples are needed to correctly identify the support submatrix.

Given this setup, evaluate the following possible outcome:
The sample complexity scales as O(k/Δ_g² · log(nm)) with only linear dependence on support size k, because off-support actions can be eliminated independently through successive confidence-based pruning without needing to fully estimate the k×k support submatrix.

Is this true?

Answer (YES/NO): NO